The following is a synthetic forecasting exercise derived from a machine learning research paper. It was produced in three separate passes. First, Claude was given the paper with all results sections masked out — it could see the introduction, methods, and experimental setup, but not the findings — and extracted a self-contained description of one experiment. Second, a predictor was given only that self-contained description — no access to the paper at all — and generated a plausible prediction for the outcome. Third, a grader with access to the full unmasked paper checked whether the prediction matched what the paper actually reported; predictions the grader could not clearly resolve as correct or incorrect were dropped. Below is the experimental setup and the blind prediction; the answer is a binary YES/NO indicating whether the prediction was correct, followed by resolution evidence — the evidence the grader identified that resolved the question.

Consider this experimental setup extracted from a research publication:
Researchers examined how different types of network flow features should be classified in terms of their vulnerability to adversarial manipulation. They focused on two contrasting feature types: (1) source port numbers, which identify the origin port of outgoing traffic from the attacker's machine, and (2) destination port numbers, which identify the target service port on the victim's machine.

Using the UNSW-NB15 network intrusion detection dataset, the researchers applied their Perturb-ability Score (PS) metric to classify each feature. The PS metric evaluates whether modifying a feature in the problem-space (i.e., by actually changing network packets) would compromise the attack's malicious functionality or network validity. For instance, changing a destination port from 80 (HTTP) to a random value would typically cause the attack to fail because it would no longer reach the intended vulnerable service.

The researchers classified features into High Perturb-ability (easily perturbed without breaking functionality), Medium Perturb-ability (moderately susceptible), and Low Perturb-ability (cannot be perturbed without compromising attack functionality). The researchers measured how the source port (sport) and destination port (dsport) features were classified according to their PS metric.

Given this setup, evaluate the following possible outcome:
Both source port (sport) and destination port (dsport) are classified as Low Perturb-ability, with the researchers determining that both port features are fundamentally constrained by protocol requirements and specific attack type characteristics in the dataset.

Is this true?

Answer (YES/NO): NO